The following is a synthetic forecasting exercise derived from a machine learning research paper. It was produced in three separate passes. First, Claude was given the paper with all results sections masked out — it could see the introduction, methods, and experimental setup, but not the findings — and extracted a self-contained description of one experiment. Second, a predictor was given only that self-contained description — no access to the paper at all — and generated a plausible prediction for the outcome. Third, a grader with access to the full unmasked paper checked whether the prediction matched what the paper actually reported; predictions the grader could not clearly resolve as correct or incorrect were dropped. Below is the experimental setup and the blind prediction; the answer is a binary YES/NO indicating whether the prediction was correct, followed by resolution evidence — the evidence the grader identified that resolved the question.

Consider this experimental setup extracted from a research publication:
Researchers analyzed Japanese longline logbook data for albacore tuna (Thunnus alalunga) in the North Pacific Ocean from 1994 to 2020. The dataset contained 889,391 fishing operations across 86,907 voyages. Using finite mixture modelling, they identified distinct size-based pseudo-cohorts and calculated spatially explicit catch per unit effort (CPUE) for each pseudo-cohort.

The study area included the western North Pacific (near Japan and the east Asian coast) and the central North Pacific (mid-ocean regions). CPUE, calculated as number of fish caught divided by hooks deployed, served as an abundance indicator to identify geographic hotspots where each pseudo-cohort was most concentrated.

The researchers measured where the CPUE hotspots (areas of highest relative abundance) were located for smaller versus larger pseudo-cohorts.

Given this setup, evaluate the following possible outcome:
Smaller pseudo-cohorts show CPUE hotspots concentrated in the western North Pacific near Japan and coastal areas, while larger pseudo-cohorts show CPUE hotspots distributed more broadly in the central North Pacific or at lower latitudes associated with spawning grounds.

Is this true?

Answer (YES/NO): YES